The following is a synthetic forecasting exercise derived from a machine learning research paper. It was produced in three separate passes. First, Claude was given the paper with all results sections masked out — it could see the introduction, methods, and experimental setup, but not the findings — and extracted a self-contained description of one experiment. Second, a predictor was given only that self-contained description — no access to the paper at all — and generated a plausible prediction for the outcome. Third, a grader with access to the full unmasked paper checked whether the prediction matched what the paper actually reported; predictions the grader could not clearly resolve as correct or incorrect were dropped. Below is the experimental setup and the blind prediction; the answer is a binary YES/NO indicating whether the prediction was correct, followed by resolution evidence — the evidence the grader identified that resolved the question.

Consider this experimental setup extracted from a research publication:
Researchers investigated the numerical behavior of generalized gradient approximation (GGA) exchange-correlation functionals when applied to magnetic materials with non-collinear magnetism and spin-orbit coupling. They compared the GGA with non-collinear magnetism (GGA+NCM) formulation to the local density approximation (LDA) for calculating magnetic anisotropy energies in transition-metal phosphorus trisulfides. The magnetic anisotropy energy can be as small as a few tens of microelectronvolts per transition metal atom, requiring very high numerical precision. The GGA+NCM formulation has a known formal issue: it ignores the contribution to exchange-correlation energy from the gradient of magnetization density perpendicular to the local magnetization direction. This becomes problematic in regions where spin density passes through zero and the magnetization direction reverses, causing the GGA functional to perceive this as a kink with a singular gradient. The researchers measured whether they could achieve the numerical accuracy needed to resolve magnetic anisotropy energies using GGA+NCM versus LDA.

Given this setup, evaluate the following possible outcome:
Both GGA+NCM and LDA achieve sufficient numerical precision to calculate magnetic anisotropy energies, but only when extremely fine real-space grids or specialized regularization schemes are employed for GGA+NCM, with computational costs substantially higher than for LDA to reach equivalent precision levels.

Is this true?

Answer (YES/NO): NO